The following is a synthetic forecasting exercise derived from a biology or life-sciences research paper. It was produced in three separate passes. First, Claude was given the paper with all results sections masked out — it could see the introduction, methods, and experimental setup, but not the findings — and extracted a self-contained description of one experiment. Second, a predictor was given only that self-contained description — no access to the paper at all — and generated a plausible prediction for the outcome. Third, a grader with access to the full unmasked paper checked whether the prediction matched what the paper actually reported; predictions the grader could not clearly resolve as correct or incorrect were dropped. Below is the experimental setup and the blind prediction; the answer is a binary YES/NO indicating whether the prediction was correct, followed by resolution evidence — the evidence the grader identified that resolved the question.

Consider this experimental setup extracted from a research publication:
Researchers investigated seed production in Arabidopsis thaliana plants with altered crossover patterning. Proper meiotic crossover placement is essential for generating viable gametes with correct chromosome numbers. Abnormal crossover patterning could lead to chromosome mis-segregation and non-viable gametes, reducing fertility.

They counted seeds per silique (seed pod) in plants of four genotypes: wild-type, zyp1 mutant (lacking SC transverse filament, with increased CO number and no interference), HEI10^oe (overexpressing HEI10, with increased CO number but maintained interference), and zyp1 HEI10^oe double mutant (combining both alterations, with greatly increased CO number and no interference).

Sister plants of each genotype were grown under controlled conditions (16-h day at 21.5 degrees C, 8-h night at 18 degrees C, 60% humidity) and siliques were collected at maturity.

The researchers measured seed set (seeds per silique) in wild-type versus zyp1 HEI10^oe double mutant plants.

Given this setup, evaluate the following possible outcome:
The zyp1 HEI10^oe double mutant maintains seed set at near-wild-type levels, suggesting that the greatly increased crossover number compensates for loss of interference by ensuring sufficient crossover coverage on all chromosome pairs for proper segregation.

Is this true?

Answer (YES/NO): NO